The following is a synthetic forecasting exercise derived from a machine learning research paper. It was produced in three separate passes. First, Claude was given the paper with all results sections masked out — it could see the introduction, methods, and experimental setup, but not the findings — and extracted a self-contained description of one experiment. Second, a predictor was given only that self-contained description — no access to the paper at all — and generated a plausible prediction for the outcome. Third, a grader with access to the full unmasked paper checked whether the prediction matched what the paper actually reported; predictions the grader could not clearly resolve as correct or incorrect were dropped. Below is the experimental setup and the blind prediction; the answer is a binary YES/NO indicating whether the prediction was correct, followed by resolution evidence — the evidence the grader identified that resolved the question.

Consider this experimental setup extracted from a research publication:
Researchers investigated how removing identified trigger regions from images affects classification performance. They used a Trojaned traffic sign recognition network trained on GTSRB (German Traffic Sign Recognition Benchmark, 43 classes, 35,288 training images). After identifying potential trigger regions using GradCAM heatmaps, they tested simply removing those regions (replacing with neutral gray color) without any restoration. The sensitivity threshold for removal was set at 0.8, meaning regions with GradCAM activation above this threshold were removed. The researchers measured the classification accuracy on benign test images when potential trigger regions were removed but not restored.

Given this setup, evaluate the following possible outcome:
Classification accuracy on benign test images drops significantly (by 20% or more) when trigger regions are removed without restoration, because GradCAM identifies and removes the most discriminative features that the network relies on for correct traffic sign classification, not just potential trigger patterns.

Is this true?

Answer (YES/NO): NO